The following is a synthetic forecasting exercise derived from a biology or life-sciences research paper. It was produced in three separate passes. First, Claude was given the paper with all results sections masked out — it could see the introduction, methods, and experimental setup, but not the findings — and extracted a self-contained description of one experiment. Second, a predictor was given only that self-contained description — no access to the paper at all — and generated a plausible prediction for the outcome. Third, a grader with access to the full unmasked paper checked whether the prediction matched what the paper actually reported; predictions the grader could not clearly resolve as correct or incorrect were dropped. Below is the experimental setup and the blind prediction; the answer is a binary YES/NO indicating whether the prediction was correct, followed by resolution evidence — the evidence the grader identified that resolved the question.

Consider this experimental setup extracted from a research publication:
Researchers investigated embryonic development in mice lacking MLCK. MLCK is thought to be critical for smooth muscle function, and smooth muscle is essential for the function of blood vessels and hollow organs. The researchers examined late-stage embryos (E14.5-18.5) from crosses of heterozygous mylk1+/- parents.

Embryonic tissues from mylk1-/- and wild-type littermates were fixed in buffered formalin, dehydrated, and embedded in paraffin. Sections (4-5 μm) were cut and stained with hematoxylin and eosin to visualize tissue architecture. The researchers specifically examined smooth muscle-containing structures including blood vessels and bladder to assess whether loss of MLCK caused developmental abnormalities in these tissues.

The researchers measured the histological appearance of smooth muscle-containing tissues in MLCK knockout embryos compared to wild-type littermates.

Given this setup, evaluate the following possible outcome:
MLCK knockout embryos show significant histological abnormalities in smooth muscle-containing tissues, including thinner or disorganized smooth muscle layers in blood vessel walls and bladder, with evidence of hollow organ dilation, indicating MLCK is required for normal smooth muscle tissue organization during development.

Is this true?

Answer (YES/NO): NO